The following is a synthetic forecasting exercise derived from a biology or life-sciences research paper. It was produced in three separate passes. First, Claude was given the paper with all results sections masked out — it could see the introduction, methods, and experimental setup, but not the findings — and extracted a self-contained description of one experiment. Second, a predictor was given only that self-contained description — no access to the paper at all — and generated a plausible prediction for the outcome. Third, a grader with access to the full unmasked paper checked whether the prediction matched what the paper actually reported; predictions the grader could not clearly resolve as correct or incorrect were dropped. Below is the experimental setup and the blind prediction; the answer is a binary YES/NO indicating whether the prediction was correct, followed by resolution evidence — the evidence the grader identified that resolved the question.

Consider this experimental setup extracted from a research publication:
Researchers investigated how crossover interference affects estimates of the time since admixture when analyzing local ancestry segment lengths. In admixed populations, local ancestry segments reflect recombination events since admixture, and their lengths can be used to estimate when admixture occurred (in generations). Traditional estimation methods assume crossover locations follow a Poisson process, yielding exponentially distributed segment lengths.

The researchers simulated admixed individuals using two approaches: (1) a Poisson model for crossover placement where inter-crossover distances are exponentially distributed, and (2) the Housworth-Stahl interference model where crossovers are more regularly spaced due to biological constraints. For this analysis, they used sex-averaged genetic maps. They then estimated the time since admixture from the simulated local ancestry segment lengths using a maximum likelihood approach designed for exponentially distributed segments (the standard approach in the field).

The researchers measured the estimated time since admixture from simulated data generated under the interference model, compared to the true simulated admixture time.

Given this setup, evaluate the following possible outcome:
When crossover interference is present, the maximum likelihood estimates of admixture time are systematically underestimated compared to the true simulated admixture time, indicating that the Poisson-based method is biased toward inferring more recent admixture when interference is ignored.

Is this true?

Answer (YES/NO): NO